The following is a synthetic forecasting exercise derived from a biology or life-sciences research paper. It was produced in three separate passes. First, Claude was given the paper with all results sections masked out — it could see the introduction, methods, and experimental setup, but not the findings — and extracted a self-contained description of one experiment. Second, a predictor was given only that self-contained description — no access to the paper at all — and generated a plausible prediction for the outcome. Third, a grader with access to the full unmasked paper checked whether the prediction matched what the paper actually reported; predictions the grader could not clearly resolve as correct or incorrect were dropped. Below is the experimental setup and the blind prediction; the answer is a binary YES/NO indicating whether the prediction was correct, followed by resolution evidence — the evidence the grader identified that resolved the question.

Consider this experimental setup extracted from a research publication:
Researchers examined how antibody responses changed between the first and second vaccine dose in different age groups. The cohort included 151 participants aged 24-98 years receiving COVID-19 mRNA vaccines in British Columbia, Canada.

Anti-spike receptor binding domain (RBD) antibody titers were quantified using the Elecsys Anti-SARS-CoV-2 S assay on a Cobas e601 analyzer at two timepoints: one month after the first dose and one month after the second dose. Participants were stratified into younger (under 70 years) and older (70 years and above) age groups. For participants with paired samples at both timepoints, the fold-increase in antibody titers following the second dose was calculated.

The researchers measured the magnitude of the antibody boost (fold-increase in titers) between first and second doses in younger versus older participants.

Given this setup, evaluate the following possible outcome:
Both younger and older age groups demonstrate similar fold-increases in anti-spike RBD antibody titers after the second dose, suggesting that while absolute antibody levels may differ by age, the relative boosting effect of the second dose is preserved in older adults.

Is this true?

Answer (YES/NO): YES